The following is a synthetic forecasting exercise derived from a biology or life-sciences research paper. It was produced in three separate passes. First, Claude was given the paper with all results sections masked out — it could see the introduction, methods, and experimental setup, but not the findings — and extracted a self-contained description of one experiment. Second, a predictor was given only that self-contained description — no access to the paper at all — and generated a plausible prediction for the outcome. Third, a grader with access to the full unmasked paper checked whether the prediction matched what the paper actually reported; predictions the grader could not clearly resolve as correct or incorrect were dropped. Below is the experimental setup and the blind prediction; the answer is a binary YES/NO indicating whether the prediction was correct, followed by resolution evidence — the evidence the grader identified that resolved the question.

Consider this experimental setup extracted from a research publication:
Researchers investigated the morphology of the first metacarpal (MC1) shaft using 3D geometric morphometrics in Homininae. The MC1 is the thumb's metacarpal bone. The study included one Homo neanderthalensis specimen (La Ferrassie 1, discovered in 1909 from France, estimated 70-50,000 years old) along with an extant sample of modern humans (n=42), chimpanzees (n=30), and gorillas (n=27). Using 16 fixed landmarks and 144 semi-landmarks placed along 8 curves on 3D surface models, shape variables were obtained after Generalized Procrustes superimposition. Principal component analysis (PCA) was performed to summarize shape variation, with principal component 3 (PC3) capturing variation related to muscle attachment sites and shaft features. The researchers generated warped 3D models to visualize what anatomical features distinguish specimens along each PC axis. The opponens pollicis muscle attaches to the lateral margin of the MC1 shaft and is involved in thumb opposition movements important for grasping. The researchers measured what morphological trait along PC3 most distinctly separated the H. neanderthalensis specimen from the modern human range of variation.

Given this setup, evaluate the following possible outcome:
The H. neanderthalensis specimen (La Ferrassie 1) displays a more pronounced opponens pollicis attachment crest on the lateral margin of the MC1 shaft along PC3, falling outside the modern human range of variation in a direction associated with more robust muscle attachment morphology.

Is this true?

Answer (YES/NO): YES